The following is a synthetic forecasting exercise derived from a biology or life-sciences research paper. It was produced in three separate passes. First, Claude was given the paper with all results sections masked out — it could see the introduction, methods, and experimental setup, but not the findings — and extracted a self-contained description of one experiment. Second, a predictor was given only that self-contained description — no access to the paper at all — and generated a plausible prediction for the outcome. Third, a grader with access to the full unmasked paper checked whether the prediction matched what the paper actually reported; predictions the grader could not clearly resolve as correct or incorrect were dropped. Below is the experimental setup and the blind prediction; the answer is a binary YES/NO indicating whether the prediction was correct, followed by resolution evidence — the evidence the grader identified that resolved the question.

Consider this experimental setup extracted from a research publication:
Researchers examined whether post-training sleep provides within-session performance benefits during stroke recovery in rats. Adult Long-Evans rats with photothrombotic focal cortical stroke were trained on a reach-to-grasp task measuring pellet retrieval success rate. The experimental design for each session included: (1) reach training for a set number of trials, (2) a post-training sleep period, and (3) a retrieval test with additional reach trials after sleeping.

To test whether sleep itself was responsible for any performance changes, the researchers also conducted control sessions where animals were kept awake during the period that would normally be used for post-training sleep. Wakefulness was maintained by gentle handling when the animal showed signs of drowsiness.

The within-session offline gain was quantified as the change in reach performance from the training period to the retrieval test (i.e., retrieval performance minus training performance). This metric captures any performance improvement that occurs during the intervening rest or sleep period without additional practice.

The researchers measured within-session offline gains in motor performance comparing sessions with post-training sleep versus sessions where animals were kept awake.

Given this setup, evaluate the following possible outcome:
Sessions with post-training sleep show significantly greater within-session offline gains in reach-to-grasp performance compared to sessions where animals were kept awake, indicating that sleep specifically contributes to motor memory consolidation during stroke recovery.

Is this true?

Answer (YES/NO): YES